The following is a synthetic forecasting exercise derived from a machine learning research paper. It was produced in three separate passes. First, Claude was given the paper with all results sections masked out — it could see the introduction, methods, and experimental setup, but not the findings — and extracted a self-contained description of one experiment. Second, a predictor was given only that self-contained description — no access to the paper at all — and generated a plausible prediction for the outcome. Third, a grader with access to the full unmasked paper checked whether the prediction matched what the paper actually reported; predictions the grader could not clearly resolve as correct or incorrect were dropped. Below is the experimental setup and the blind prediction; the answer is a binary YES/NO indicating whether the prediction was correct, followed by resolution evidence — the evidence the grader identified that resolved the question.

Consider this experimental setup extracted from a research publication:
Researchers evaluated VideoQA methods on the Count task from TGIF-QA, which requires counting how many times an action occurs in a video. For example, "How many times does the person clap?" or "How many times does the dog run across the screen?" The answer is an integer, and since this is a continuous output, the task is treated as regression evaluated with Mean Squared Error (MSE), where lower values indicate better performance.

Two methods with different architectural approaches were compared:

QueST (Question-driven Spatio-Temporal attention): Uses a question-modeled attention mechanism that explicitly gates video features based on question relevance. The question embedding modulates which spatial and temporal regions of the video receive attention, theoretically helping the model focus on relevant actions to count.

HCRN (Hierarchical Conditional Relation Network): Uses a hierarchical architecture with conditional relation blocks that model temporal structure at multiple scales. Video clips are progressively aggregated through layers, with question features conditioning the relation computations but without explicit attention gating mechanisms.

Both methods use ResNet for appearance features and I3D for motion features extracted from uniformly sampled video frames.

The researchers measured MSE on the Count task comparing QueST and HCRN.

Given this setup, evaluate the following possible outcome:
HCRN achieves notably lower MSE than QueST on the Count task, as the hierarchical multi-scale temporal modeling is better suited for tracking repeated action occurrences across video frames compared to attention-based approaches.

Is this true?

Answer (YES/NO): YES